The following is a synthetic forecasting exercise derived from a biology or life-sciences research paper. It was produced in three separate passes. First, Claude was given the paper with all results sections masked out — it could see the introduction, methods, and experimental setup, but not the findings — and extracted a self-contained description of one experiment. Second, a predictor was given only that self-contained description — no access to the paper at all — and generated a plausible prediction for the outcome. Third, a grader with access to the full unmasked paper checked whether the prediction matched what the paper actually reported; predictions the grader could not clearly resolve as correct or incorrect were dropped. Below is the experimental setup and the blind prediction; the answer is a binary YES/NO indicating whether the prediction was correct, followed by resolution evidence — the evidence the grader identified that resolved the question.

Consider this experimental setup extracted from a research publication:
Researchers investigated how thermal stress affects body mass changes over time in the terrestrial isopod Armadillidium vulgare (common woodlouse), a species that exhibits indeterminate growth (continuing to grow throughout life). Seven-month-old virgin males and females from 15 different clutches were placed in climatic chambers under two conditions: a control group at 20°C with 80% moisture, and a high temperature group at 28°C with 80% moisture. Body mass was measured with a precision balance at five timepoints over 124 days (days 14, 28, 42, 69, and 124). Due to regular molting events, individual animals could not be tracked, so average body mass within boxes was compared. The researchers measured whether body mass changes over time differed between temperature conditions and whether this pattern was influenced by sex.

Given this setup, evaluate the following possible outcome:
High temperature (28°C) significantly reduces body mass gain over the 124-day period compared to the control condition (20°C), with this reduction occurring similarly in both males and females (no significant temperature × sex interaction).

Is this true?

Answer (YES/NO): NO